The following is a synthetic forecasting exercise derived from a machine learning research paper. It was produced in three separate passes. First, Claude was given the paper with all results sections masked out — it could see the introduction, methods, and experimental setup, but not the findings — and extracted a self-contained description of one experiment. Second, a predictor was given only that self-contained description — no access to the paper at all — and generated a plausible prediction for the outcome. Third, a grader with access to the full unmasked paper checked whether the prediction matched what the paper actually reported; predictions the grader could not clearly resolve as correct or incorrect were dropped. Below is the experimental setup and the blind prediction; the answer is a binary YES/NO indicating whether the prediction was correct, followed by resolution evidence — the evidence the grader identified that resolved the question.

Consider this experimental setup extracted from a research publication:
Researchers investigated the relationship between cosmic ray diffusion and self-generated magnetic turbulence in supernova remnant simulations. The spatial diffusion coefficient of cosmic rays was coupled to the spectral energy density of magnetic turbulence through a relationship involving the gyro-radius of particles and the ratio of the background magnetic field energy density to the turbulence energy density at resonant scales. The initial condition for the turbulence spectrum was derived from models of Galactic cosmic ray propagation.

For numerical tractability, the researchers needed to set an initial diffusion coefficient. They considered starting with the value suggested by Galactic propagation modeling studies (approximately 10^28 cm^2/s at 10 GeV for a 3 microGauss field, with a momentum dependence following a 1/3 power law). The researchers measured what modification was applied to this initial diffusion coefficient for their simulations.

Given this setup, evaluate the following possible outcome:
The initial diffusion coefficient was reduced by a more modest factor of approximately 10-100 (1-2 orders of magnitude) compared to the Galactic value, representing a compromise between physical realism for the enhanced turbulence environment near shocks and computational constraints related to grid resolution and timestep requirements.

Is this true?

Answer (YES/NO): YES